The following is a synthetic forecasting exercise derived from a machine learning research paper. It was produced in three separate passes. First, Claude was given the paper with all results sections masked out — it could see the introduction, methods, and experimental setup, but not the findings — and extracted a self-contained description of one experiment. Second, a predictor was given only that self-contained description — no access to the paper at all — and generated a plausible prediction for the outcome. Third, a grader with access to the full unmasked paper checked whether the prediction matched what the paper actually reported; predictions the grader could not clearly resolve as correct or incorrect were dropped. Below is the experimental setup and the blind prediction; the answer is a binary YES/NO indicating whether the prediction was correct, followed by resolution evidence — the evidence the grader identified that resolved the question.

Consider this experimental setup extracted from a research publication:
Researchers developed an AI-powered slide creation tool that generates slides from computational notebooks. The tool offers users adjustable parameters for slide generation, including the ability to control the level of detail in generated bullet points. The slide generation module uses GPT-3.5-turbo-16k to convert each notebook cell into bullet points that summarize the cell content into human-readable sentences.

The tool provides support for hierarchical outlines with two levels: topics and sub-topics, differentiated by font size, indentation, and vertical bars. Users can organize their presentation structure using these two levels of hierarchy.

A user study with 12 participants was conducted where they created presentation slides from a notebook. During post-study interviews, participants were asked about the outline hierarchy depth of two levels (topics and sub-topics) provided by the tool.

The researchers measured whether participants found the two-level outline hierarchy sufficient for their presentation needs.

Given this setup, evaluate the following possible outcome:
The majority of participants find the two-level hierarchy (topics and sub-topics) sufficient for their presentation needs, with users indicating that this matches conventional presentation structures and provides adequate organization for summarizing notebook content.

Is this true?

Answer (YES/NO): YES